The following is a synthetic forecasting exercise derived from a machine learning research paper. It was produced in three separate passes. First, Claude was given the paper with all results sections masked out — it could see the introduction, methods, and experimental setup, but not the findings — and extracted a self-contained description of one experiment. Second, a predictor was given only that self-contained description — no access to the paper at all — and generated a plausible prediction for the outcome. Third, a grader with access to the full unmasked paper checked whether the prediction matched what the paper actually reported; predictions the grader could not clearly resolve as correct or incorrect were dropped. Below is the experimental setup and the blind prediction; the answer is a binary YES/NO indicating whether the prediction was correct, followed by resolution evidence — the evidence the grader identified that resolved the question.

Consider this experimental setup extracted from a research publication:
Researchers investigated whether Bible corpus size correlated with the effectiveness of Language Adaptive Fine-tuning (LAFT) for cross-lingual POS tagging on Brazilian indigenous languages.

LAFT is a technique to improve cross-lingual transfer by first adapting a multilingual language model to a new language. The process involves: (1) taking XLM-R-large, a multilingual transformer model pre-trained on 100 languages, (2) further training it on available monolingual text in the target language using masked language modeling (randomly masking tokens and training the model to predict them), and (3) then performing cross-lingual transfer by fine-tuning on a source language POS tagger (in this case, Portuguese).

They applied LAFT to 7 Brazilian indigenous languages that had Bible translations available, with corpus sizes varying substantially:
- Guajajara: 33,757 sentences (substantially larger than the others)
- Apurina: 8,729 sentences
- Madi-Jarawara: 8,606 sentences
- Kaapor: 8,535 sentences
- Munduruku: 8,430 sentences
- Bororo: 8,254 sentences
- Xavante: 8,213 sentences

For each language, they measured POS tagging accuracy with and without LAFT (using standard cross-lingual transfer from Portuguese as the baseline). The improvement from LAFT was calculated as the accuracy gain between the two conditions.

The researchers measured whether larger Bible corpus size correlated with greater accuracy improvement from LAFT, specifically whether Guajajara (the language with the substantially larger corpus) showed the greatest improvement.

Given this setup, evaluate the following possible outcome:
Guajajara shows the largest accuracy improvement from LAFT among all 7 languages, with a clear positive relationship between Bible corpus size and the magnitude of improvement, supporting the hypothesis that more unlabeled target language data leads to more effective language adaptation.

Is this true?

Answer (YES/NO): NO